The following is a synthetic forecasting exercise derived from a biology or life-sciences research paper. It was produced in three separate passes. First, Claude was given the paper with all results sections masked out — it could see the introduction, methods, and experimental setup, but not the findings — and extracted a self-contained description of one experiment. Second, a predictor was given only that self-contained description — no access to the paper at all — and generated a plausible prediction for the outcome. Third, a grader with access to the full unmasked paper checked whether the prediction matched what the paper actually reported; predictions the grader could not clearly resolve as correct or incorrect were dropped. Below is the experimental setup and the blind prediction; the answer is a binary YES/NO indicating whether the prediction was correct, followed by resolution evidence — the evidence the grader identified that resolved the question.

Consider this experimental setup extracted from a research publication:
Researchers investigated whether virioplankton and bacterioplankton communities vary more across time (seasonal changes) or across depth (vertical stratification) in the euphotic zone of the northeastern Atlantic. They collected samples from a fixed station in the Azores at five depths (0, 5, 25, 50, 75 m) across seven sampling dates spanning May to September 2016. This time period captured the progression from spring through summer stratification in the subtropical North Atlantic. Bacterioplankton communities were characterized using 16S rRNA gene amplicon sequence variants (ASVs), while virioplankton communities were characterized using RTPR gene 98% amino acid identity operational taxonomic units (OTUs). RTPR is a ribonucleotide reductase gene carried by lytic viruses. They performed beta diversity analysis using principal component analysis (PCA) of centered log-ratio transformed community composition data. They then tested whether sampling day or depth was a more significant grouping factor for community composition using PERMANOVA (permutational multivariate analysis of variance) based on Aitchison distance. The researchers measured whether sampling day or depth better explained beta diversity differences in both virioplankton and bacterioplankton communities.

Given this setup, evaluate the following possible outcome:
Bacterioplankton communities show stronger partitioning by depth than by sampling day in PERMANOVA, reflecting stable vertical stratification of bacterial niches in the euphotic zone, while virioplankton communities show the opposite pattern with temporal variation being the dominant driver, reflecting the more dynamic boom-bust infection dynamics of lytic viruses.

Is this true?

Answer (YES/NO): NO